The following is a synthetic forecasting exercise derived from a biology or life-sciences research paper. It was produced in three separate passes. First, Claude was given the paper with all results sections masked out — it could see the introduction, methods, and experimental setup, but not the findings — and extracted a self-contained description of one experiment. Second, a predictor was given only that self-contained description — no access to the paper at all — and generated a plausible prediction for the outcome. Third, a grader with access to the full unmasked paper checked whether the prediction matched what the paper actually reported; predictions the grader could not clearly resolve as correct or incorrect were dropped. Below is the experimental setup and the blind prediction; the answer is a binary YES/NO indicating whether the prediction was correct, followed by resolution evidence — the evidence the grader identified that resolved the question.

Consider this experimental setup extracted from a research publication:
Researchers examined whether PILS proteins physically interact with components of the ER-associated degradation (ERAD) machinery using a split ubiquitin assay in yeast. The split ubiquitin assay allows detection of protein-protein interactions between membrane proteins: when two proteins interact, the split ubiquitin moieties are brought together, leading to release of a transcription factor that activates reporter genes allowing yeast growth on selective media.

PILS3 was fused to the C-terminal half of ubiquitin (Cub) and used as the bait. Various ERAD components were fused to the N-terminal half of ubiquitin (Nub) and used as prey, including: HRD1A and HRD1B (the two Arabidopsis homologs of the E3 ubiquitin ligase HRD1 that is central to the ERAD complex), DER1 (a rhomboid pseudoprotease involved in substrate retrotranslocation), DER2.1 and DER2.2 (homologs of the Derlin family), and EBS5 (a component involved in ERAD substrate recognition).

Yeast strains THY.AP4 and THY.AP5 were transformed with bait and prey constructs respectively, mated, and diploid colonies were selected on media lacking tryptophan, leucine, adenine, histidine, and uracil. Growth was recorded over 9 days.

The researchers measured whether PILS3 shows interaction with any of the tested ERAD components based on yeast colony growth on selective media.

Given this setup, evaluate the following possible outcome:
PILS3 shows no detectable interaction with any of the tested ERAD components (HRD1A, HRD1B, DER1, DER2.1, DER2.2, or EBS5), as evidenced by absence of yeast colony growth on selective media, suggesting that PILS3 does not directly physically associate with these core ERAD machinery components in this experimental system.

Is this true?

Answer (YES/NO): NO